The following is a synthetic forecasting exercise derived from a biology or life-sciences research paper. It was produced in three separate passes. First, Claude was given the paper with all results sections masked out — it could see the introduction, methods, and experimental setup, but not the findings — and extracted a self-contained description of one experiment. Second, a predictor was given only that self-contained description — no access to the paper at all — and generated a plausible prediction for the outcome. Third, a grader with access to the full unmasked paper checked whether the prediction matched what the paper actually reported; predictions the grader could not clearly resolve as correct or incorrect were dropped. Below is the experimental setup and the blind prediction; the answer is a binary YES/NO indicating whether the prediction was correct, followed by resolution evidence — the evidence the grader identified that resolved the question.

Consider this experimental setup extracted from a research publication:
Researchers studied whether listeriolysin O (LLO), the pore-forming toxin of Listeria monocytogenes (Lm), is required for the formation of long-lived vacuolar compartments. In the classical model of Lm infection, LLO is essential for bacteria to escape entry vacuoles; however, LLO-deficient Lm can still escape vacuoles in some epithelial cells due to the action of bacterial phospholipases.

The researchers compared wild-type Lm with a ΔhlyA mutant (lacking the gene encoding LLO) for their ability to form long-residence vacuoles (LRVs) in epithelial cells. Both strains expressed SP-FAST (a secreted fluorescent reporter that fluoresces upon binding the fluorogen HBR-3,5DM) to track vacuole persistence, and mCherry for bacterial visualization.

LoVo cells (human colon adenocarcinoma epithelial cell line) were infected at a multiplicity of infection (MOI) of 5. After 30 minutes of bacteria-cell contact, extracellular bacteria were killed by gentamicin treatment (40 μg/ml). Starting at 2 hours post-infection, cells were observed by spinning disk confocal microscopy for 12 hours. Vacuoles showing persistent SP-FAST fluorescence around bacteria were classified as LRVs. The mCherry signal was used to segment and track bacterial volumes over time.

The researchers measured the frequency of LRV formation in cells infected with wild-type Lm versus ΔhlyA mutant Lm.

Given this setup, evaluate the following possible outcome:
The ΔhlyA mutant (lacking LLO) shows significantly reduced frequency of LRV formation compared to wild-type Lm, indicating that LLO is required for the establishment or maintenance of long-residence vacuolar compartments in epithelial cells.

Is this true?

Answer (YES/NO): NO